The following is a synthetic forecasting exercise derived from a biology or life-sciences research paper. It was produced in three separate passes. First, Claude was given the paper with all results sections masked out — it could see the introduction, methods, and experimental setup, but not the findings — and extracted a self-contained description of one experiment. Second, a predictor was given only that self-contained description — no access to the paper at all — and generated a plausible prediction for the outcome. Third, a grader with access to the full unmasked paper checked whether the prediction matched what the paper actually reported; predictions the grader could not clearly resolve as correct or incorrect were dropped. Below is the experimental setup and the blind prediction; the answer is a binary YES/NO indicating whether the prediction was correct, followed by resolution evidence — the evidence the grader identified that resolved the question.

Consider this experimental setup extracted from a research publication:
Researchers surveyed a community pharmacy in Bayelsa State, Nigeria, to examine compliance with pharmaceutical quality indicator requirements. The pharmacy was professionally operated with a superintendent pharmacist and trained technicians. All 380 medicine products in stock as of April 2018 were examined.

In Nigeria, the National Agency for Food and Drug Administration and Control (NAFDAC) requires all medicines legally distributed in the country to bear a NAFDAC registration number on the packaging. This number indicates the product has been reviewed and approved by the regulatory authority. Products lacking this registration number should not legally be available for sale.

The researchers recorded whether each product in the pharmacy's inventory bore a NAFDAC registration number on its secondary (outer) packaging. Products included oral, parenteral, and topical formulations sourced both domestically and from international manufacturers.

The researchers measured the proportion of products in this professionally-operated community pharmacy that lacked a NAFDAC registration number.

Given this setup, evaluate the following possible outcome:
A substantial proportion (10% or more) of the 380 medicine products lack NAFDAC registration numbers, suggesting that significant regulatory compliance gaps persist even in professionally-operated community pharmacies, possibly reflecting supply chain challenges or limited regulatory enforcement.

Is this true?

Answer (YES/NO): NO